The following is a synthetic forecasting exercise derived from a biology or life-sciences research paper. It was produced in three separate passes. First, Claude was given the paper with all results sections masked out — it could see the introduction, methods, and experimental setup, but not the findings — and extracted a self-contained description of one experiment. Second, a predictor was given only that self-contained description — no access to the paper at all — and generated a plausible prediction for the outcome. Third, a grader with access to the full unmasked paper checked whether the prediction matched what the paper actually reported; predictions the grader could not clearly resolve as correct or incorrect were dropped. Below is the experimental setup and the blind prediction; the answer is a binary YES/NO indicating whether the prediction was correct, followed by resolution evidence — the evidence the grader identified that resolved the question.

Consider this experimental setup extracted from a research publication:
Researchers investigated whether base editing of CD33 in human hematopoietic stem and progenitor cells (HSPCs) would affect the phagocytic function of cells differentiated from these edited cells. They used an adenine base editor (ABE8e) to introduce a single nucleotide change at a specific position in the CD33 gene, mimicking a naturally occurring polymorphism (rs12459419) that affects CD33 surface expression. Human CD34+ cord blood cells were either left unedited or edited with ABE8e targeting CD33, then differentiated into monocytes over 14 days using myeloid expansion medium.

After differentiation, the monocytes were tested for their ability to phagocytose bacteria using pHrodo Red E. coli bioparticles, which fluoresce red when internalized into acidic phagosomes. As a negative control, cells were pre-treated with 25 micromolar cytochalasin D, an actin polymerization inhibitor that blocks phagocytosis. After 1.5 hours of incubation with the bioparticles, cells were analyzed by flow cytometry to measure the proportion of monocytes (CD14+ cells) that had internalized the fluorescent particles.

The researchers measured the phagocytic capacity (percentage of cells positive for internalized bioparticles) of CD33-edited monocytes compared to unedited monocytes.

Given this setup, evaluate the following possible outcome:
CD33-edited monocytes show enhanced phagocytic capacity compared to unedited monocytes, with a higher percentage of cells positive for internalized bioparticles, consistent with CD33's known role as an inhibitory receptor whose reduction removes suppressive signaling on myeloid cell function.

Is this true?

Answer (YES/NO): NO